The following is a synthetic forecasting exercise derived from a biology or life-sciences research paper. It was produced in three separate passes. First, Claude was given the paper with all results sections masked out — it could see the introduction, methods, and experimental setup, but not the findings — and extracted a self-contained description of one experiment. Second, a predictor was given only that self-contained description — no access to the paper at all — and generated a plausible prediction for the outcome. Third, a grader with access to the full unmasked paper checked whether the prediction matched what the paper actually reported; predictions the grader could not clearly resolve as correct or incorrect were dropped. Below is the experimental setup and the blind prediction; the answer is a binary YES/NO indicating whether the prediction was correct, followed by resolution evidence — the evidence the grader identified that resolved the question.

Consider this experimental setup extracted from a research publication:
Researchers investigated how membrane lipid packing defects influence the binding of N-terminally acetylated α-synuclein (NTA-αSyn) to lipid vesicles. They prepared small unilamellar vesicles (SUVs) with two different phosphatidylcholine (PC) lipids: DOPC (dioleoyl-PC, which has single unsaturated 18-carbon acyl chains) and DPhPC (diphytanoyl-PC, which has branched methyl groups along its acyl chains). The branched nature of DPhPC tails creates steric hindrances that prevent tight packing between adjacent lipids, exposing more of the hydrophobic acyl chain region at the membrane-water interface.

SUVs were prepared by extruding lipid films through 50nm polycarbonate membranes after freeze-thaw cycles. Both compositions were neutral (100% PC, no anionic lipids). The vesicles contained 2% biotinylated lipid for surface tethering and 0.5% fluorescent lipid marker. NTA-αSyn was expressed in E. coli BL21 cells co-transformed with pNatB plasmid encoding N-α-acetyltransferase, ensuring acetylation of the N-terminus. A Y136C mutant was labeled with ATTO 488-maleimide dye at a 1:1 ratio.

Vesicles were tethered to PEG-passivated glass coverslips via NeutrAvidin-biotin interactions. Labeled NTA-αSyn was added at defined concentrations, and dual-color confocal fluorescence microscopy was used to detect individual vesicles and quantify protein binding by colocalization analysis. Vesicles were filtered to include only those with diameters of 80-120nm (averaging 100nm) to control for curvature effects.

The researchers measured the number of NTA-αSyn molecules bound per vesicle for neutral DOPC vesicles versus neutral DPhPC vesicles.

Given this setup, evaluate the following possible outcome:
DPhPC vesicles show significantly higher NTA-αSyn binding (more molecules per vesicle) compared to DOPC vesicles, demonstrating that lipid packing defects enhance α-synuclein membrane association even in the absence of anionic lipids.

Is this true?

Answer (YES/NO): YES